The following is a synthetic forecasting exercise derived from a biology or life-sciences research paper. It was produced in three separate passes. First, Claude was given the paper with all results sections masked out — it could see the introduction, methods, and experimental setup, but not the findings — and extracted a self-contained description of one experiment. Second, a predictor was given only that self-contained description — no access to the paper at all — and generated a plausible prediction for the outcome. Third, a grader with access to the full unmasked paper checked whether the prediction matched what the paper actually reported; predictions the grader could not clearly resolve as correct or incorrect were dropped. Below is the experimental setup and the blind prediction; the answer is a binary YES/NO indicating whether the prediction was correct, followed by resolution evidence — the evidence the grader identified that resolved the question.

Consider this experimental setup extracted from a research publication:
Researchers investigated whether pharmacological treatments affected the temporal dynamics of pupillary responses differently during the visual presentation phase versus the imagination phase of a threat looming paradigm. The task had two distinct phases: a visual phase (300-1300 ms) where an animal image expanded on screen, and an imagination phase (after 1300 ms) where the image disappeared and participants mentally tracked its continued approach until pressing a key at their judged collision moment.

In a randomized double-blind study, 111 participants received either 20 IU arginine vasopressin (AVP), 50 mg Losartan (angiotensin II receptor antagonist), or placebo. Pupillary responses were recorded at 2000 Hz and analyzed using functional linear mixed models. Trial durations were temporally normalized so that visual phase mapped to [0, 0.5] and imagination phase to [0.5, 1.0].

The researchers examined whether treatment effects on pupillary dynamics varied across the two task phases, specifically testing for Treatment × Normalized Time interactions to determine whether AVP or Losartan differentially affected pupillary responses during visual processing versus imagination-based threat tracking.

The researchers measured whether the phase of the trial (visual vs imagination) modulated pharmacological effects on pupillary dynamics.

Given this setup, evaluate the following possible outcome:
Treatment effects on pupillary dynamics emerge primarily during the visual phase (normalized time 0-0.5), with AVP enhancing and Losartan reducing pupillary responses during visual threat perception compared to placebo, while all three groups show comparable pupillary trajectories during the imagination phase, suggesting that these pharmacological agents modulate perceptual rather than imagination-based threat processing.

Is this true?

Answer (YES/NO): NO